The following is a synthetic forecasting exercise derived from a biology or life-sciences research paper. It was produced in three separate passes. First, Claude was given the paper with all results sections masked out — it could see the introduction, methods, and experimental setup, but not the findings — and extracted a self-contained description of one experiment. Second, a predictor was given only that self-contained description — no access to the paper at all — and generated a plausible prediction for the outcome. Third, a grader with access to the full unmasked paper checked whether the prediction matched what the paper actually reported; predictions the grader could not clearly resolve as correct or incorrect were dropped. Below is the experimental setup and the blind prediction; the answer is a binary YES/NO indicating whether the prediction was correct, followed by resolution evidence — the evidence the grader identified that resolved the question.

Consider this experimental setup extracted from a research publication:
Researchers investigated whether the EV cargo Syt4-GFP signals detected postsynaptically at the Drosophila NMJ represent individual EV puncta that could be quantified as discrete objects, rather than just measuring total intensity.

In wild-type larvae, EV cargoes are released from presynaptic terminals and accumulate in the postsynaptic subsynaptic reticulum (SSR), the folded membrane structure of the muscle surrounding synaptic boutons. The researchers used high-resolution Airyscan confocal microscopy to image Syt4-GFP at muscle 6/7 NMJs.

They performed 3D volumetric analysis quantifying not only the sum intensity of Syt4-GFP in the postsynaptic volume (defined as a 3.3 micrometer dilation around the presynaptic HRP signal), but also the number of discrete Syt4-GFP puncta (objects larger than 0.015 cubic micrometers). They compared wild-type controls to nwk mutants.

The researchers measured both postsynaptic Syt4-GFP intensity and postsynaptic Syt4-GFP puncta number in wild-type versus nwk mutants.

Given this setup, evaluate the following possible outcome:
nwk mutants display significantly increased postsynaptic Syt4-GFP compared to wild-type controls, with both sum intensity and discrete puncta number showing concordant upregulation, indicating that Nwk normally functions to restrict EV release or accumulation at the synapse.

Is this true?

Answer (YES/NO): NO